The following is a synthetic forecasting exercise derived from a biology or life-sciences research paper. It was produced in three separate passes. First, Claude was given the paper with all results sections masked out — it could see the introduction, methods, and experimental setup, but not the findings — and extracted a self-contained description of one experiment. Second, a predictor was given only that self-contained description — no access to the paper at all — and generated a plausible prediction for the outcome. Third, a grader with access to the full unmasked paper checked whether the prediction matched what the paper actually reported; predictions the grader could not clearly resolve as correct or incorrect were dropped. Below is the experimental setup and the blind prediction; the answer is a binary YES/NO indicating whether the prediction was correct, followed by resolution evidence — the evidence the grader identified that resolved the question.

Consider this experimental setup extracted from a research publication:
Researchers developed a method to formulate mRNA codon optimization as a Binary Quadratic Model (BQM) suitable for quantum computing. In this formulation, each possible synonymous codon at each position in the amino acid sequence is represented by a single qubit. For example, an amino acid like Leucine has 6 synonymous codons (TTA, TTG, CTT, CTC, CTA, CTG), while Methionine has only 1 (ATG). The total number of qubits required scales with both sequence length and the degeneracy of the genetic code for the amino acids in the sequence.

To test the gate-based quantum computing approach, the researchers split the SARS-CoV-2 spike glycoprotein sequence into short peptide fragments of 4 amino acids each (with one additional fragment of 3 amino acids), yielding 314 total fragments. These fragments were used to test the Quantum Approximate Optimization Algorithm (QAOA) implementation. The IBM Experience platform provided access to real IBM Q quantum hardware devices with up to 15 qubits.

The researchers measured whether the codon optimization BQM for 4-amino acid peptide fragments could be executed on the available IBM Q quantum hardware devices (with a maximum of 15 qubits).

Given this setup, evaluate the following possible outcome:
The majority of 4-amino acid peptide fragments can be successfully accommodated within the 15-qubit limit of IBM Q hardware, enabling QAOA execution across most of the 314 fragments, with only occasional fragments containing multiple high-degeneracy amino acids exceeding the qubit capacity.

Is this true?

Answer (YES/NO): NO